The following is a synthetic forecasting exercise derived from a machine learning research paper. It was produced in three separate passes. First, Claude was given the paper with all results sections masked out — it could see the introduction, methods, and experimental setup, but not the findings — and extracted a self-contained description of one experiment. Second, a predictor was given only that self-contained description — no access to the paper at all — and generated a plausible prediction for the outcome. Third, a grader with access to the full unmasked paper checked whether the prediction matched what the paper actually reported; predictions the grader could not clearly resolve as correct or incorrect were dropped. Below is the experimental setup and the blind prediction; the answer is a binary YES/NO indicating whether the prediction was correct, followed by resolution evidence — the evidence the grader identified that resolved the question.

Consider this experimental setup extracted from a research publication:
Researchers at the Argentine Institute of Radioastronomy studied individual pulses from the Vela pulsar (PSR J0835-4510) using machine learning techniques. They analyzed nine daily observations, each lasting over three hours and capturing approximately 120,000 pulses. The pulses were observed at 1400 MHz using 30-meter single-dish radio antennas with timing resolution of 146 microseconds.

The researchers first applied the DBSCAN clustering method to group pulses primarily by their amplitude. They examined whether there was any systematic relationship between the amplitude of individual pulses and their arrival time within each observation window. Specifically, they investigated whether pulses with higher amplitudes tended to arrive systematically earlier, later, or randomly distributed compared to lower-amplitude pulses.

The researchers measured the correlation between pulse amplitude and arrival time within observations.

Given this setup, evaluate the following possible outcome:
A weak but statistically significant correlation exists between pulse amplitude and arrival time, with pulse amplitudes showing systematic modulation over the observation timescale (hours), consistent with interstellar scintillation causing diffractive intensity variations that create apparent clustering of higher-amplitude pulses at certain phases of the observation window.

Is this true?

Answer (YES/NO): NO